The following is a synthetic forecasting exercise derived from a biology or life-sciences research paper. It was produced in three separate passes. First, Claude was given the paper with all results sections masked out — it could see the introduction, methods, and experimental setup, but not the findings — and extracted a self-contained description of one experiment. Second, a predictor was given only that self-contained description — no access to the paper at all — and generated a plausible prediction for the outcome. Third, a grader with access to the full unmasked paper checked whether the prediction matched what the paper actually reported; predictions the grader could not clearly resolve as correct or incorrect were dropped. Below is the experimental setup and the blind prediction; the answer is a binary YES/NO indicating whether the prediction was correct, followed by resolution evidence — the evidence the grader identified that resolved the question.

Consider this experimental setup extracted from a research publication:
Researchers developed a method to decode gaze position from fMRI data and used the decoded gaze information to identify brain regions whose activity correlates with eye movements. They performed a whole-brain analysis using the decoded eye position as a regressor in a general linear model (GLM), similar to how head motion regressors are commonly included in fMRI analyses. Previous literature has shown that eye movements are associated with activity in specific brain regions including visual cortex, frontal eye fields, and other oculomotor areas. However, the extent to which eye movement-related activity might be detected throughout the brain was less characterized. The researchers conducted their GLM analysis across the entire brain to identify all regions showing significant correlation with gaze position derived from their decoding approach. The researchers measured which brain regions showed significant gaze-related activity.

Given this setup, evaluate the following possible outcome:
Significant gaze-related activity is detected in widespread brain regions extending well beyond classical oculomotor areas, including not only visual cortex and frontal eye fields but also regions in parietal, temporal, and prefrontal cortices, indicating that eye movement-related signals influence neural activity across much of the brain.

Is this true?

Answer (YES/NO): YES